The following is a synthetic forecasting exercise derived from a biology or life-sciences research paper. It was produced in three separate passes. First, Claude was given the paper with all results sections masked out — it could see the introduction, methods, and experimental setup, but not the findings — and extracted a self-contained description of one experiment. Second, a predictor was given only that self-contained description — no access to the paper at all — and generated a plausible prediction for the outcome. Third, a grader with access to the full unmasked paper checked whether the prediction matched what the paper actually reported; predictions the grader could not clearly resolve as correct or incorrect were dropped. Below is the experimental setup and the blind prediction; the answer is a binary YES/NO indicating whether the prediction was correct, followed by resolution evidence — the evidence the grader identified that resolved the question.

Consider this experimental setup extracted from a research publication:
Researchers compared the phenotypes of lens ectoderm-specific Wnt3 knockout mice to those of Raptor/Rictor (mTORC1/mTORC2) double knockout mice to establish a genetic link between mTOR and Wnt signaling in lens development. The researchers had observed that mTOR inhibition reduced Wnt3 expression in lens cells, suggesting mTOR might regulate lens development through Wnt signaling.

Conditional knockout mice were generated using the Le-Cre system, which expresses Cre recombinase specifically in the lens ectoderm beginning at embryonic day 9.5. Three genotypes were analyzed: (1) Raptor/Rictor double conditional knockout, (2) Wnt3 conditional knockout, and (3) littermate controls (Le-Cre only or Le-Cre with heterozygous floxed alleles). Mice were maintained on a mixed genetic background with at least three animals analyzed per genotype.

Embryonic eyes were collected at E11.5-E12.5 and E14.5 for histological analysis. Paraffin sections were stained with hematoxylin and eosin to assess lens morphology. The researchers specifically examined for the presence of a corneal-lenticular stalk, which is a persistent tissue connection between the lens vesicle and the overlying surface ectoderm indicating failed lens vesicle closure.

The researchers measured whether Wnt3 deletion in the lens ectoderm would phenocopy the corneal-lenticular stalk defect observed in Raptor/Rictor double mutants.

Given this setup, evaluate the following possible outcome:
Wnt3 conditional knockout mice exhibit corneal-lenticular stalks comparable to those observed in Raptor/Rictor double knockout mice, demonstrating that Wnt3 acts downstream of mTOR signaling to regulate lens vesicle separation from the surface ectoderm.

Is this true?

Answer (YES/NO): NO